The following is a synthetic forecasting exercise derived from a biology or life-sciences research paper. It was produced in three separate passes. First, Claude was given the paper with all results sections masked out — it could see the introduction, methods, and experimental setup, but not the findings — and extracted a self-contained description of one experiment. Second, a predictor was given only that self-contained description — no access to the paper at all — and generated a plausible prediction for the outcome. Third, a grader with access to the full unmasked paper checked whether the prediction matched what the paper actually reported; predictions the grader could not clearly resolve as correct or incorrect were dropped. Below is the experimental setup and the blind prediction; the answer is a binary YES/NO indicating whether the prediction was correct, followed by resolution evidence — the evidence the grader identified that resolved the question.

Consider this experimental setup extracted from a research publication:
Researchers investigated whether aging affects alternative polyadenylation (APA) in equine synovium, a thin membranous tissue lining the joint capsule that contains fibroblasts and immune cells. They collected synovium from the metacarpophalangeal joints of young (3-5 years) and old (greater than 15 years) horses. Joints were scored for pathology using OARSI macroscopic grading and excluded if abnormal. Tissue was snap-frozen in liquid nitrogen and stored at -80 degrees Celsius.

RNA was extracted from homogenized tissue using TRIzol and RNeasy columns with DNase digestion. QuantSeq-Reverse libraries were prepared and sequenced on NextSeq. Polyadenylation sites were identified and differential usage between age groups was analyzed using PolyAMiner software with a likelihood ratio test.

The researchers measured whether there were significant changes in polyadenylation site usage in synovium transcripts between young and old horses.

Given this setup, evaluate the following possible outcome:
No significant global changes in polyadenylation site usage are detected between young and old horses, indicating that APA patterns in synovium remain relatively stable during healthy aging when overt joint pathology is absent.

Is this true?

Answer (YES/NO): NO